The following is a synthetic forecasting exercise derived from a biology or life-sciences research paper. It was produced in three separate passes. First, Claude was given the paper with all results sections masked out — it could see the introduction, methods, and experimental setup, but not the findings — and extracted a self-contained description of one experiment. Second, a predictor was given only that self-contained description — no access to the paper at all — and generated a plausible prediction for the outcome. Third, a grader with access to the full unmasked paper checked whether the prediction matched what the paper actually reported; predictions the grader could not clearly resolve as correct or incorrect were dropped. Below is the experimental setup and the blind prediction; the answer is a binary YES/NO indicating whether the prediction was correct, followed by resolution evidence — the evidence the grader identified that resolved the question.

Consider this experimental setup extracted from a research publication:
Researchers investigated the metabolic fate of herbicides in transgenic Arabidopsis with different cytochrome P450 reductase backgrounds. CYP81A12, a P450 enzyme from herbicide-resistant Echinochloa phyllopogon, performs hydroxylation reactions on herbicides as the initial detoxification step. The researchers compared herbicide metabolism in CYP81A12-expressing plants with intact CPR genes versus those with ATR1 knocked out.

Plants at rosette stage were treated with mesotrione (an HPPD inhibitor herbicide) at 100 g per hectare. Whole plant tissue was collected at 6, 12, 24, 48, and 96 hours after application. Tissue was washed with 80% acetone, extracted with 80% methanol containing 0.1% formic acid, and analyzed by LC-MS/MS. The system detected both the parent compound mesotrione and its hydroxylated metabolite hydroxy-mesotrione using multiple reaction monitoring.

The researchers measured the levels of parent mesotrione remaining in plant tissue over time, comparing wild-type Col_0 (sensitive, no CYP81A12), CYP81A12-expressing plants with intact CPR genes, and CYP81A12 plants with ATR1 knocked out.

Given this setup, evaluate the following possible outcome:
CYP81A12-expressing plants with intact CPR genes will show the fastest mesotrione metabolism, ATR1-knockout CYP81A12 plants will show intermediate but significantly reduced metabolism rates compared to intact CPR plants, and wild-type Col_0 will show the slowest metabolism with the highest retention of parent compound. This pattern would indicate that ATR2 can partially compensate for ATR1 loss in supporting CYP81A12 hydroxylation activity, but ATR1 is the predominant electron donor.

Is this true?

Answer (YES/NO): NO